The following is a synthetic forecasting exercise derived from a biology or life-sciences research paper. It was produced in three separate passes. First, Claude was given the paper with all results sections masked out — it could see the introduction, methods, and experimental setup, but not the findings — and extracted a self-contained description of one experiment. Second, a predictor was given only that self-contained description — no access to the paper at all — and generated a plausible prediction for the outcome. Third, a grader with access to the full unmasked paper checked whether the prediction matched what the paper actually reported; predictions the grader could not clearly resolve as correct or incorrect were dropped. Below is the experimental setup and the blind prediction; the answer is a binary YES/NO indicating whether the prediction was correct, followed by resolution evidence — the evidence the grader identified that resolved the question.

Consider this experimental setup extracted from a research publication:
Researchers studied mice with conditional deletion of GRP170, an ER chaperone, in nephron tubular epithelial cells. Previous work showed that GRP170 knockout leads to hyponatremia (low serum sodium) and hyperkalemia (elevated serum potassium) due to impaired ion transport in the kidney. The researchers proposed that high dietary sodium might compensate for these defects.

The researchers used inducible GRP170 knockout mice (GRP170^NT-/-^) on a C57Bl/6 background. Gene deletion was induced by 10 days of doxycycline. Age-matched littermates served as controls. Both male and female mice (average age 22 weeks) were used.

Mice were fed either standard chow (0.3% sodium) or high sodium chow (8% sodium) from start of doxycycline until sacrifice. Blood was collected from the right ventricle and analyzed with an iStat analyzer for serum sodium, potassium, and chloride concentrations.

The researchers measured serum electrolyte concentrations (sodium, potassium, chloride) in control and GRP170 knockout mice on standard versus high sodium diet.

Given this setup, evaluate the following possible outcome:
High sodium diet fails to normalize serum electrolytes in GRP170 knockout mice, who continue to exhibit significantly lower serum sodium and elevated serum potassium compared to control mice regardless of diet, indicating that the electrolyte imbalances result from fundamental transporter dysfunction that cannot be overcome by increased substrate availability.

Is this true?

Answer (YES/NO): NO